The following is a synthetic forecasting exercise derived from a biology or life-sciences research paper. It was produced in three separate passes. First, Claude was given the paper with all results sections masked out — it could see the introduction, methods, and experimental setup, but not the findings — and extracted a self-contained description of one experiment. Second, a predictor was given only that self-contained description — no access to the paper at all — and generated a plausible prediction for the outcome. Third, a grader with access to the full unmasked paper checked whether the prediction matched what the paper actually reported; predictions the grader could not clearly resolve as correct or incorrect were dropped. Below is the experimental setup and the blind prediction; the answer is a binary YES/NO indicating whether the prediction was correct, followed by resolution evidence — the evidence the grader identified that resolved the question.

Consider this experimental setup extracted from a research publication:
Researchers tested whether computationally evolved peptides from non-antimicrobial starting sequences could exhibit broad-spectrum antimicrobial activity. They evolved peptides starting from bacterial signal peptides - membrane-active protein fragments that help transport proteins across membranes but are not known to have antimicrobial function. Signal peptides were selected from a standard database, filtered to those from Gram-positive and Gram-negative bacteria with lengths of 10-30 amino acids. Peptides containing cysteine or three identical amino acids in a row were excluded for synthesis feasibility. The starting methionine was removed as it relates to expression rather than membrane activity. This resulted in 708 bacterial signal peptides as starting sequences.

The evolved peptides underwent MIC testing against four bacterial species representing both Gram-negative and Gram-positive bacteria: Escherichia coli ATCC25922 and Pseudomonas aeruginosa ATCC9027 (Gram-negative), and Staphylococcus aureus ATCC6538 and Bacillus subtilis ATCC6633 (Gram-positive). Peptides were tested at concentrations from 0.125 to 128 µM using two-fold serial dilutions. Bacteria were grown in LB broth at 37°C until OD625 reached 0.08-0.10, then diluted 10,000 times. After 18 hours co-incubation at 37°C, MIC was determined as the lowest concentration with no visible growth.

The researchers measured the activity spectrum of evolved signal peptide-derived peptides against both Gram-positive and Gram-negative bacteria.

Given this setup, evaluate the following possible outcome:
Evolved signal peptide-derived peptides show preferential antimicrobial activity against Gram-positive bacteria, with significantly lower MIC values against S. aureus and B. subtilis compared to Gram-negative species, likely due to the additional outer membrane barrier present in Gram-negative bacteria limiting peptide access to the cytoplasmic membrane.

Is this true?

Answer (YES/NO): YES